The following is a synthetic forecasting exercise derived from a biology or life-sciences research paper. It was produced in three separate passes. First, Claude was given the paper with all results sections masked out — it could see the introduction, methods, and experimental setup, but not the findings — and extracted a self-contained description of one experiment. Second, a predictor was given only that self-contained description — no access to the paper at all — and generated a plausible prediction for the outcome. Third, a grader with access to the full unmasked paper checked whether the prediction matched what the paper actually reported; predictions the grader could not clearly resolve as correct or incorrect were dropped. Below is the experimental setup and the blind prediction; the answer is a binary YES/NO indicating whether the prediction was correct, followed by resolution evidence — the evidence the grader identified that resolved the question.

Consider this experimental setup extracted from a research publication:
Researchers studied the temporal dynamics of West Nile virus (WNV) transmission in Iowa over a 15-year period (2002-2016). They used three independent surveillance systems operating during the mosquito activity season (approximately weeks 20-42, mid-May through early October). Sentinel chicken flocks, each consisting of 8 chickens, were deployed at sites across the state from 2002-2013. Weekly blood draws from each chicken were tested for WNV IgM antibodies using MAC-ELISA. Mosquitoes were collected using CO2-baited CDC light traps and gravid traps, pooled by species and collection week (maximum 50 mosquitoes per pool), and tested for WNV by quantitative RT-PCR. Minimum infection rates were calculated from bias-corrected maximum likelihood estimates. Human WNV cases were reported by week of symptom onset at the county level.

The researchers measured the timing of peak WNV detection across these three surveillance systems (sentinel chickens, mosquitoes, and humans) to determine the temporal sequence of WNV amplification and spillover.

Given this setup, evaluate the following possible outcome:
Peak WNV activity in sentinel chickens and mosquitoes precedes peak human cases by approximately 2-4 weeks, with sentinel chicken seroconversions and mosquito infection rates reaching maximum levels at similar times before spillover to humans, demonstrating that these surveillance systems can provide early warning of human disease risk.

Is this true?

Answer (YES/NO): NO